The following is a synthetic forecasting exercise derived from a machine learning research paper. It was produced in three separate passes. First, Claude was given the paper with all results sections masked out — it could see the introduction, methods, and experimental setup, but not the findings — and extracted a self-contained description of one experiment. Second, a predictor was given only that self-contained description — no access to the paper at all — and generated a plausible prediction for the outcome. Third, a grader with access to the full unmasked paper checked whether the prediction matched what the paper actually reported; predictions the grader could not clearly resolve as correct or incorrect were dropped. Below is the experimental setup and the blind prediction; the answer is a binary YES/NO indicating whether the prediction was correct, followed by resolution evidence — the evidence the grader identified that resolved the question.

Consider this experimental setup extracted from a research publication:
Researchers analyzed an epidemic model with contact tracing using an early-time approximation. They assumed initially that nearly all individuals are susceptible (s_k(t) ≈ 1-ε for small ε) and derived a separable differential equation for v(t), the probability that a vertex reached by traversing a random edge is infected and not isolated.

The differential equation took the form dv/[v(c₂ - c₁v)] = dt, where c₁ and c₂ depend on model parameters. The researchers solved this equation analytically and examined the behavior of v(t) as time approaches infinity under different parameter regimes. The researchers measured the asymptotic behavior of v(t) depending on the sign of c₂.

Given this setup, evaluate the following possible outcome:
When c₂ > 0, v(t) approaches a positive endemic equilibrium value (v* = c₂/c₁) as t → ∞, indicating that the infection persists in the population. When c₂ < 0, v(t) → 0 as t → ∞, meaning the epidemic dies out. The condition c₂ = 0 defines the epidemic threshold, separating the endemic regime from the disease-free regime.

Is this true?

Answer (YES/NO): YES